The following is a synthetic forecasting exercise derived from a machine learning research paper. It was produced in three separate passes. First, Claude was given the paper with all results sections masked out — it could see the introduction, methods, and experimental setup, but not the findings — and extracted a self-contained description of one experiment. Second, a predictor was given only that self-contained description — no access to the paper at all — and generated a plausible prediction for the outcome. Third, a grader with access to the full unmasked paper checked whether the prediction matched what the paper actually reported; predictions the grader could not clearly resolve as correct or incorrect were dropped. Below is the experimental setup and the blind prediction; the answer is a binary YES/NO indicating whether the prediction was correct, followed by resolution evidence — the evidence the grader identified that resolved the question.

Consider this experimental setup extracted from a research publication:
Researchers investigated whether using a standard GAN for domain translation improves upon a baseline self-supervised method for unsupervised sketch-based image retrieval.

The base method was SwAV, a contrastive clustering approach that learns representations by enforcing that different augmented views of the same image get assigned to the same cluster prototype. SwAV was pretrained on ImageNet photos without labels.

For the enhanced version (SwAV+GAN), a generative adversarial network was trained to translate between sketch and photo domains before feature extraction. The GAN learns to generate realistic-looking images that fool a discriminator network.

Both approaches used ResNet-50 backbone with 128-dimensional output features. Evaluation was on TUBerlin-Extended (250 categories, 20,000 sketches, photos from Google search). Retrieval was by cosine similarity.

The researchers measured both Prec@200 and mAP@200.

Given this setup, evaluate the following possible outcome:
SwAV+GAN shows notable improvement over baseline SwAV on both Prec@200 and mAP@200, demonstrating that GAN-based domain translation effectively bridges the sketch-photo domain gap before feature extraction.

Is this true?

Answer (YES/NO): YES